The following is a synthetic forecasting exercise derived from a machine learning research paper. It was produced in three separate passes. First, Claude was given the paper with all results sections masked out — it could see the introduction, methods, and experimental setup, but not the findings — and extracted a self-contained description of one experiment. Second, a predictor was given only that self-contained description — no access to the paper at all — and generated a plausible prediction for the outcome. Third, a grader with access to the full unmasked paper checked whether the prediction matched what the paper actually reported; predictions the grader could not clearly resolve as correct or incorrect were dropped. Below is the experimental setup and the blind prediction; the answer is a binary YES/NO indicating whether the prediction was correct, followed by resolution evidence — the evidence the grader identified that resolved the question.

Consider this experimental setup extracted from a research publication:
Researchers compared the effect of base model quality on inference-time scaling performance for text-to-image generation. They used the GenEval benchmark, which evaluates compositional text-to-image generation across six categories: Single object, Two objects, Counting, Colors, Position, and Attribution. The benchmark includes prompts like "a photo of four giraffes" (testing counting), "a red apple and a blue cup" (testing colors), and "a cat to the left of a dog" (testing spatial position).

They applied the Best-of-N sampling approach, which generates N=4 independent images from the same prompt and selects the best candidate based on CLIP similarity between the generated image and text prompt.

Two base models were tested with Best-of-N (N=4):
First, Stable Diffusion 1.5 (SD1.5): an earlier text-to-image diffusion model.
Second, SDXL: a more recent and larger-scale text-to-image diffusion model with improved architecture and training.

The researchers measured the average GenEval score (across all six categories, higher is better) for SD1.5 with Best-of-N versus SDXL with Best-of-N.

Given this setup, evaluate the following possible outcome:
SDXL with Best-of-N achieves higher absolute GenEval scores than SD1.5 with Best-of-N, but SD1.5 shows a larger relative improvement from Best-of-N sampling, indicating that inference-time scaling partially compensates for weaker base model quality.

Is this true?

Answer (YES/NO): YES